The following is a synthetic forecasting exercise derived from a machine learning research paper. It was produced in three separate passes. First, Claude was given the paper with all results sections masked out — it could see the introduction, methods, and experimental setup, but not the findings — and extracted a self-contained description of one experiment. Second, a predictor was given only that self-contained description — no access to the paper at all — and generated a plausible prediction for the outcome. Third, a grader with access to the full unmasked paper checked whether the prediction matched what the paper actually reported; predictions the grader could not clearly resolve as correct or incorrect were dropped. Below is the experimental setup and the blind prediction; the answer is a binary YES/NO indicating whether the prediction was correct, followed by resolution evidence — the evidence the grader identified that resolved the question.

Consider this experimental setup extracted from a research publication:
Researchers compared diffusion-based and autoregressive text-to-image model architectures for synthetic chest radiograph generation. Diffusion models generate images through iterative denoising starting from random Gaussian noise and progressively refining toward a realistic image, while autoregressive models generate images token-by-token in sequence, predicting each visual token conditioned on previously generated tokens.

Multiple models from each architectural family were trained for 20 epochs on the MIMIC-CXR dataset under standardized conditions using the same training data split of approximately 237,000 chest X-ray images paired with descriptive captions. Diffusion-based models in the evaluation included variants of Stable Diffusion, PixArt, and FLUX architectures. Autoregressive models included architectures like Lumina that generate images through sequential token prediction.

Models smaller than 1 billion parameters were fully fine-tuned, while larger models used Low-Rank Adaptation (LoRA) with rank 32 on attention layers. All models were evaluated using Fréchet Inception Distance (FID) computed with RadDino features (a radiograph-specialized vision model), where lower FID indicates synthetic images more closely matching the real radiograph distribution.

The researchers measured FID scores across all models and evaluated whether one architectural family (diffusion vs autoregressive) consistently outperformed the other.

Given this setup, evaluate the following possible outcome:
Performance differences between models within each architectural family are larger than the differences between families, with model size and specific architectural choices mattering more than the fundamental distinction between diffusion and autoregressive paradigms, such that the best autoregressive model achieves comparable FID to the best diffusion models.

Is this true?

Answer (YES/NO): NO